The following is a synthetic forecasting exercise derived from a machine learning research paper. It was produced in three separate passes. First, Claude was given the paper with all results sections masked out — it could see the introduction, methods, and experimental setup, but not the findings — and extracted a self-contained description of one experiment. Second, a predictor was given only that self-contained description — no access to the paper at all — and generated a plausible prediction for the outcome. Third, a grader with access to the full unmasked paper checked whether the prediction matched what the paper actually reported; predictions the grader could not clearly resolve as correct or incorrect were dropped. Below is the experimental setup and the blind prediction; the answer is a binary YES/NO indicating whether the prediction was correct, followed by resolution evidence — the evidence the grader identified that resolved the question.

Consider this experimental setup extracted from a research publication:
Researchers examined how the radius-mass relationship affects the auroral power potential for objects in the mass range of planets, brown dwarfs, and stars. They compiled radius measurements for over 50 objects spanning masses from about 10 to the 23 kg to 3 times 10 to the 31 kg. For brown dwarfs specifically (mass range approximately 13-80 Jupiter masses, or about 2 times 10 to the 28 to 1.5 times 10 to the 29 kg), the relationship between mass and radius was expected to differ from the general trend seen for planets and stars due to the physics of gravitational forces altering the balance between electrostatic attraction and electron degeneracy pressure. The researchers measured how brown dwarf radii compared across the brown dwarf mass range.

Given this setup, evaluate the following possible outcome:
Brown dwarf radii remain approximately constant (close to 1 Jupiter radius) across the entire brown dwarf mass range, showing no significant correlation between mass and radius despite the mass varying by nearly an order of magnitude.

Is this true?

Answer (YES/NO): YES